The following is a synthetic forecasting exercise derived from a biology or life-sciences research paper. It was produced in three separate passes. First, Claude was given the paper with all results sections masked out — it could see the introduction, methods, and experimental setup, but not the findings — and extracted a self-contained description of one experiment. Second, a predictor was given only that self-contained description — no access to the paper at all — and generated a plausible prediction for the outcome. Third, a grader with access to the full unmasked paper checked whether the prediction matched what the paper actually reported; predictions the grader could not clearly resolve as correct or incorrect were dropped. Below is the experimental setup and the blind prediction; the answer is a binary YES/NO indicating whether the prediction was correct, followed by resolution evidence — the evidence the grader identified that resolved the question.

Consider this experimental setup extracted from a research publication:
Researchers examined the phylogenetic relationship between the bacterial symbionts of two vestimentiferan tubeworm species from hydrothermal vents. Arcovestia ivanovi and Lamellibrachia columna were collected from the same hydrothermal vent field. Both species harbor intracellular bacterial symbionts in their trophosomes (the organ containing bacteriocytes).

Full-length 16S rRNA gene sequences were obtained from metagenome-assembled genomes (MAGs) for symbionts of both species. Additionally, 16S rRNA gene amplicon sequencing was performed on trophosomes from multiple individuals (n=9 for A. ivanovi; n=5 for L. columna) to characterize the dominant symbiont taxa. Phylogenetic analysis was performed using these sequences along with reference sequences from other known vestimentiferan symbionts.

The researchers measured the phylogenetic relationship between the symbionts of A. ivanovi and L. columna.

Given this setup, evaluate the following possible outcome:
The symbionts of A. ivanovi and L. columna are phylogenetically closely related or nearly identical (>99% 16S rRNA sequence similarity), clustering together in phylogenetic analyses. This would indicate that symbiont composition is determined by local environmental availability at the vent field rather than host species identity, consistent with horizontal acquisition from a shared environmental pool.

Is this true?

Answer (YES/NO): NO